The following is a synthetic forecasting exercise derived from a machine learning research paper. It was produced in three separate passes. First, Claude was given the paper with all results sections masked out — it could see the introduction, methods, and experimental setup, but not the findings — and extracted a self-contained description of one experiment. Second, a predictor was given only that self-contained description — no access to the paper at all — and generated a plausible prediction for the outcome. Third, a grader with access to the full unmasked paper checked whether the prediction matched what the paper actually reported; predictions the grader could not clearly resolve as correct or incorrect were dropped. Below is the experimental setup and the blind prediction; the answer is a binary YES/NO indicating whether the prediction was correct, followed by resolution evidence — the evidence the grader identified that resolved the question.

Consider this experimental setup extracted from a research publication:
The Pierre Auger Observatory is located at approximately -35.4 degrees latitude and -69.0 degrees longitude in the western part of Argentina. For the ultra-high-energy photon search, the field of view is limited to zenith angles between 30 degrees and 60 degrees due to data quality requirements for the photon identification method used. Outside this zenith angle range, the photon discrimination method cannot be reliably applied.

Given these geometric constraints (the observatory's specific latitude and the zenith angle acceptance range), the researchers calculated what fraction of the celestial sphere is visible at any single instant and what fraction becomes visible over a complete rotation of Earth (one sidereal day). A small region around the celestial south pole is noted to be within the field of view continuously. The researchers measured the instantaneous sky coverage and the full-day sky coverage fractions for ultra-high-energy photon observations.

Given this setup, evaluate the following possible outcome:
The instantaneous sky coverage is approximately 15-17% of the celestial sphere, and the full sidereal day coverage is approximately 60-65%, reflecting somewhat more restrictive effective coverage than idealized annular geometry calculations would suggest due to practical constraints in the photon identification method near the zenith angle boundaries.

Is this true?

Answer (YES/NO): NO